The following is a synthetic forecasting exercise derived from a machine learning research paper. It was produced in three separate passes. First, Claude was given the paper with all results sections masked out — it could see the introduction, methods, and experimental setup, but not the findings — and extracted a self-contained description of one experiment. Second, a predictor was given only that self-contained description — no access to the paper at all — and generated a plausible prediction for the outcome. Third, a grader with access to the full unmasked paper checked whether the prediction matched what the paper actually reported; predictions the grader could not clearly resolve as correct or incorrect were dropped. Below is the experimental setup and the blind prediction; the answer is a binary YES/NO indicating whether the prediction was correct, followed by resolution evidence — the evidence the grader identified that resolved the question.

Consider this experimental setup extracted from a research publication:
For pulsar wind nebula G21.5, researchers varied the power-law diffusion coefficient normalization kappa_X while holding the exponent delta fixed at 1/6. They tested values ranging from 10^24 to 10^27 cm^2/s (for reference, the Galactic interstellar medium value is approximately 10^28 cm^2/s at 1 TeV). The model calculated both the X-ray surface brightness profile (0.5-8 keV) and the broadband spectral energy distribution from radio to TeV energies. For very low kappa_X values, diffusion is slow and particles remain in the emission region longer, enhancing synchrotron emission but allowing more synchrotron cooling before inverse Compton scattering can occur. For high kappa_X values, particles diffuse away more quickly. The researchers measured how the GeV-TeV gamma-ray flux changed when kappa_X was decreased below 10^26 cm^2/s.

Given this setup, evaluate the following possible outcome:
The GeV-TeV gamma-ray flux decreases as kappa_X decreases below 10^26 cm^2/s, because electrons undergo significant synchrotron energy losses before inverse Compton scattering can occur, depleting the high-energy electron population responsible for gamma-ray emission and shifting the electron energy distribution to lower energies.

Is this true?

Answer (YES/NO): YES